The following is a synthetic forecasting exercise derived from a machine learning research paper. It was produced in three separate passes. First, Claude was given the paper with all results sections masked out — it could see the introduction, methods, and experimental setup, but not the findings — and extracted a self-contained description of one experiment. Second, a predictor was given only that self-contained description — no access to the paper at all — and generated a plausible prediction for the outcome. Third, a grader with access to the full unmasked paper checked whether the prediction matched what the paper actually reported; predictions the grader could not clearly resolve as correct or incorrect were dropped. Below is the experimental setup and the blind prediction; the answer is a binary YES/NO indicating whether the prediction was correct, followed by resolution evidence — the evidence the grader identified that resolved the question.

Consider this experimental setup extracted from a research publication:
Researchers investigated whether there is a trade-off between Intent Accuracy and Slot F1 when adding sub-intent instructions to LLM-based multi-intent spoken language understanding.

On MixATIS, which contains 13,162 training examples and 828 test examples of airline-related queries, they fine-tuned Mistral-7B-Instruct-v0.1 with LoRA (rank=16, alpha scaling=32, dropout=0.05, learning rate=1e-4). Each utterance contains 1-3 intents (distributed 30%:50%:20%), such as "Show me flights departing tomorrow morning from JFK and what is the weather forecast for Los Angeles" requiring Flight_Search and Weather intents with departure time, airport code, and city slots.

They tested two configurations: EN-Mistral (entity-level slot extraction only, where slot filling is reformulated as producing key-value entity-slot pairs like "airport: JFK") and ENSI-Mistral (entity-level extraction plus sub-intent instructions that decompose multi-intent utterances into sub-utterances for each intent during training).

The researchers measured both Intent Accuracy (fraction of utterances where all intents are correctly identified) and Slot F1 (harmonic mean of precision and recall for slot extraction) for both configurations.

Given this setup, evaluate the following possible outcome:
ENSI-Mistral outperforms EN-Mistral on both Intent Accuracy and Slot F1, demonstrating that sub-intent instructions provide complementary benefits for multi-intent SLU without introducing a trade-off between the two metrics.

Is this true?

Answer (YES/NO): NO